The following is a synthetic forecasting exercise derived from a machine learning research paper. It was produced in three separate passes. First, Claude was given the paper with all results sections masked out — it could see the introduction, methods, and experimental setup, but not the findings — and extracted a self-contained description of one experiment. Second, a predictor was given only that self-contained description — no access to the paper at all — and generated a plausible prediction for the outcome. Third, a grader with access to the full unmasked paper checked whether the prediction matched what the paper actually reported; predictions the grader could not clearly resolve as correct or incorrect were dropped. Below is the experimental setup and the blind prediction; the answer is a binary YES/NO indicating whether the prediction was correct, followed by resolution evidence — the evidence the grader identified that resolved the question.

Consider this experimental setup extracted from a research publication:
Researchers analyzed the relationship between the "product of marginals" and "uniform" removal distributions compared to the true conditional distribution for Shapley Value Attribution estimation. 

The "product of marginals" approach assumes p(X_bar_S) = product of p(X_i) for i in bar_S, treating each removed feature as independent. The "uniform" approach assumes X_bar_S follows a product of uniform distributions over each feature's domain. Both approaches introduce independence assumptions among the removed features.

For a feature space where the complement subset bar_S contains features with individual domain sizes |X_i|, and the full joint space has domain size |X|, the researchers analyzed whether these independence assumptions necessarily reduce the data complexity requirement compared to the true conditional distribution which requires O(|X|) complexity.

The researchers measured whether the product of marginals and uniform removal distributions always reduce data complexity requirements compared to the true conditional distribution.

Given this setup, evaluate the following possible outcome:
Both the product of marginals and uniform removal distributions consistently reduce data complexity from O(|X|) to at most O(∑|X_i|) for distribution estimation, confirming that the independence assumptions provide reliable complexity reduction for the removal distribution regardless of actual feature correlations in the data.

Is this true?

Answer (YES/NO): NO